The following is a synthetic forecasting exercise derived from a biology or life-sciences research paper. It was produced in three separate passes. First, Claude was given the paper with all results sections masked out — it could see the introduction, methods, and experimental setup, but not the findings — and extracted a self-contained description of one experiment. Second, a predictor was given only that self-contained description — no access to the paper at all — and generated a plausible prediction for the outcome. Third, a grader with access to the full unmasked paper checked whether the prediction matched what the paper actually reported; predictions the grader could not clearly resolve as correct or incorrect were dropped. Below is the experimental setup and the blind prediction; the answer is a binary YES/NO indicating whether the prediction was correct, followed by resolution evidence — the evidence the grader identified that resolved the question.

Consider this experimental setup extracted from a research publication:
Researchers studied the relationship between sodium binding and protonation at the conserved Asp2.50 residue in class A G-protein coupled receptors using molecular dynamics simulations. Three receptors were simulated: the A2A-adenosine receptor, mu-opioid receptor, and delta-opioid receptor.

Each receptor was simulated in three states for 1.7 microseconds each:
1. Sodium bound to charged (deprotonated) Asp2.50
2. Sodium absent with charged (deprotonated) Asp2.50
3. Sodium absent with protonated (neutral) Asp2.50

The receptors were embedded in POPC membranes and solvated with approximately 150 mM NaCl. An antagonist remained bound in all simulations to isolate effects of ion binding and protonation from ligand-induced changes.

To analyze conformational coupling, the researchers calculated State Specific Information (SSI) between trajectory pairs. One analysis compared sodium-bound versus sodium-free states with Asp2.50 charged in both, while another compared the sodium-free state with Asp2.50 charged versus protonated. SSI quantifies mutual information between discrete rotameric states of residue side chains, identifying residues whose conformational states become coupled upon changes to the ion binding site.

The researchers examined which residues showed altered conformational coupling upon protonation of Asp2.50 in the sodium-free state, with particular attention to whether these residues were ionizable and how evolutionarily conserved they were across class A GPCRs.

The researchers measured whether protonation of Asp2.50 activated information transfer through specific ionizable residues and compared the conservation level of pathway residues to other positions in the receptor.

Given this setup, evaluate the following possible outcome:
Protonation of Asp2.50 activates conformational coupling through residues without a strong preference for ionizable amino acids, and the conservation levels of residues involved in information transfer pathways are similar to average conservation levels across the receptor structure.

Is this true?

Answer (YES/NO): NO